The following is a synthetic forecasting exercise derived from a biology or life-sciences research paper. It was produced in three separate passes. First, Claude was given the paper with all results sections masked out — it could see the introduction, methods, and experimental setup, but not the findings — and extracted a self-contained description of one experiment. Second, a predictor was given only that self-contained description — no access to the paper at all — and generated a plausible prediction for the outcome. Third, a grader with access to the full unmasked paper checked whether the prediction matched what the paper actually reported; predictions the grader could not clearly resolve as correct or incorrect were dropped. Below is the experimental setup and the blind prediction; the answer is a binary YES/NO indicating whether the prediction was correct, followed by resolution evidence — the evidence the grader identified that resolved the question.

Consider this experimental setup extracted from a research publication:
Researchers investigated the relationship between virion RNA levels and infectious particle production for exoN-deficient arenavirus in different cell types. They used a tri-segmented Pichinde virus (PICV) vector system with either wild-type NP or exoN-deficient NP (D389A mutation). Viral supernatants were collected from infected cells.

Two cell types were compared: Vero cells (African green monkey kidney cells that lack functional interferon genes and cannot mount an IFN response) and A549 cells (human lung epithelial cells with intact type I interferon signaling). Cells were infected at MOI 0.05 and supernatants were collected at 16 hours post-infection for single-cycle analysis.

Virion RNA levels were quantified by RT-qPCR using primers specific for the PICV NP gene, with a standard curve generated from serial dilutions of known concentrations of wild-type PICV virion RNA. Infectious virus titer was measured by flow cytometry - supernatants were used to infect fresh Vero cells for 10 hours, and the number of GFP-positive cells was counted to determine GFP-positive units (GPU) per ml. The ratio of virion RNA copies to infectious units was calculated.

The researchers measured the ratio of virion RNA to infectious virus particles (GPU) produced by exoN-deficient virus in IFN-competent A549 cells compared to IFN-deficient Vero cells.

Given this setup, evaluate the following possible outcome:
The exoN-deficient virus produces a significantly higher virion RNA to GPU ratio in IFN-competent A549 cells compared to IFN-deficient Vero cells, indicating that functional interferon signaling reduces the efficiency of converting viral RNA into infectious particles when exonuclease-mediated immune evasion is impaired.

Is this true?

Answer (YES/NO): YES